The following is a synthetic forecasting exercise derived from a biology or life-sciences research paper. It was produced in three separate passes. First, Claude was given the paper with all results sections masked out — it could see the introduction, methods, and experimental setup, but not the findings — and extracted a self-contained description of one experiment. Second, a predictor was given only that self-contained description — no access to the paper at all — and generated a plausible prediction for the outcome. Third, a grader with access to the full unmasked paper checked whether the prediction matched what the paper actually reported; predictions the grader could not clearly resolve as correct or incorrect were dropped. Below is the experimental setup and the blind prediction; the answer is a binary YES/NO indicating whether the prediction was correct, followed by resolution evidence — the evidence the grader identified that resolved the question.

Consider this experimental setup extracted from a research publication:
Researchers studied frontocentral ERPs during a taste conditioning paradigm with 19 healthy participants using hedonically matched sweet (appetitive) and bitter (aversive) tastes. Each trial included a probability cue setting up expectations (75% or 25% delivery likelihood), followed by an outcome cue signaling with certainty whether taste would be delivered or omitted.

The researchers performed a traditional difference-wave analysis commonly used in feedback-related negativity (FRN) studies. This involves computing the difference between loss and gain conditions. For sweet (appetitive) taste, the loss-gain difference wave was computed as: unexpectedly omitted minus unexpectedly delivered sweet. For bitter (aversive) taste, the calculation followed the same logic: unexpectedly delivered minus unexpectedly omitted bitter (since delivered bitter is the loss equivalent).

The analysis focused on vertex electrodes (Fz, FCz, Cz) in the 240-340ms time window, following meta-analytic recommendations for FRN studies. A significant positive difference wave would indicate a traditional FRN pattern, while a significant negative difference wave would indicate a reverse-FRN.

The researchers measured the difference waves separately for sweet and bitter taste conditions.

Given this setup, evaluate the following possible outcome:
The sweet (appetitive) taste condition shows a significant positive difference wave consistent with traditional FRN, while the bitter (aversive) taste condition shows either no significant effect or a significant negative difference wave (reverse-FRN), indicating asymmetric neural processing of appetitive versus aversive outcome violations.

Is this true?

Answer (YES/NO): NO